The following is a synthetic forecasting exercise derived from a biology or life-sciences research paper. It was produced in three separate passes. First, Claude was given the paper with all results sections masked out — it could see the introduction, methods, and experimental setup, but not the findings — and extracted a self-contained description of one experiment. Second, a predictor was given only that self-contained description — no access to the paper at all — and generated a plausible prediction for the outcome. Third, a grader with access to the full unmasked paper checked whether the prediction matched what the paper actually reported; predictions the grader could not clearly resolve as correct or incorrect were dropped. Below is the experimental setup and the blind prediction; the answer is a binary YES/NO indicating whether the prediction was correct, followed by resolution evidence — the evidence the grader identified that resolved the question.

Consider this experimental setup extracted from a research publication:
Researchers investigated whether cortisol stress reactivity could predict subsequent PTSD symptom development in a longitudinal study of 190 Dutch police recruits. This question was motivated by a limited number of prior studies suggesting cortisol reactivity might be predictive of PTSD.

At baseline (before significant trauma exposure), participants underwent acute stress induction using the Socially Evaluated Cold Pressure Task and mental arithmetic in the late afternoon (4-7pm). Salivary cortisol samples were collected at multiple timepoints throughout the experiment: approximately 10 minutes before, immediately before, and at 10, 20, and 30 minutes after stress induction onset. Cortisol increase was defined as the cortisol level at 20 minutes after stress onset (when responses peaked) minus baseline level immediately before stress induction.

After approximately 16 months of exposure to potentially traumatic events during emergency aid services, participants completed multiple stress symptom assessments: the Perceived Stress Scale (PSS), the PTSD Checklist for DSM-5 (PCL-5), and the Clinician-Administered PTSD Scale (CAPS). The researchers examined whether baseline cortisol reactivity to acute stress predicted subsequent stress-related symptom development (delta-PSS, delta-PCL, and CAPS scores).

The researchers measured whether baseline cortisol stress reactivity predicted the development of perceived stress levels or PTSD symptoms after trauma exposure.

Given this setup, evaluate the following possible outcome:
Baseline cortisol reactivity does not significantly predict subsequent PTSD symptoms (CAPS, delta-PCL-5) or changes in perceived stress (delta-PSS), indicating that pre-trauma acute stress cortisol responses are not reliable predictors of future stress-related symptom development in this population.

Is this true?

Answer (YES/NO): YES